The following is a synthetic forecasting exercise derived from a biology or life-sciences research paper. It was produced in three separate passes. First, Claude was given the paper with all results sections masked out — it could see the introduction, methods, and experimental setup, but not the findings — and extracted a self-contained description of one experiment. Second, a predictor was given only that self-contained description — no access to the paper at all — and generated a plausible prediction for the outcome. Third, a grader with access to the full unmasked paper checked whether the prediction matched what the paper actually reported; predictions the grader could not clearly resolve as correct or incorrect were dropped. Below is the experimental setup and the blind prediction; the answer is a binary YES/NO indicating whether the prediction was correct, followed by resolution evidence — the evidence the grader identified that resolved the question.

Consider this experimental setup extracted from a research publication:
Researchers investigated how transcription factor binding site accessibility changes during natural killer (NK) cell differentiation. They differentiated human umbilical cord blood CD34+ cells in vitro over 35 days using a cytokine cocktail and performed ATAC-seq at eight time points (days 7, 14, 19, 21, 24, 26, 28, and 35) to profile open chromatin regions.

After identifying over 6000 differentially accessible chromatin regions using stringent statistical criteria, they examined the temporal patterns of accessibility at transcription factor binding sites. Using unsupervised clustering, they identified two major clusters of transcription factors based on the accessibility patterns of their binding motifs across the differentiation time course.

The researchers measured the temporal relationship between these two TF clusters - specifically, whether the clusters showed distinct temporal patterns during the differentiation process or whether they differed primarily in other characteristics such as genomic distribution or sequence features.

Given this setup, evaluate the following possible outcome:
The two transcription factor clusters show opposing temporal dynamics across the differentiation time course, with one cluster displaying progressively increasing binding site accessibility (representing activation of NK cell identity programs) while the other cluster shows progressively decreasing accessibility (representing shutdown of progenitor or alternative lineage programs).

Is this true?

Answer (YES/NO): YES